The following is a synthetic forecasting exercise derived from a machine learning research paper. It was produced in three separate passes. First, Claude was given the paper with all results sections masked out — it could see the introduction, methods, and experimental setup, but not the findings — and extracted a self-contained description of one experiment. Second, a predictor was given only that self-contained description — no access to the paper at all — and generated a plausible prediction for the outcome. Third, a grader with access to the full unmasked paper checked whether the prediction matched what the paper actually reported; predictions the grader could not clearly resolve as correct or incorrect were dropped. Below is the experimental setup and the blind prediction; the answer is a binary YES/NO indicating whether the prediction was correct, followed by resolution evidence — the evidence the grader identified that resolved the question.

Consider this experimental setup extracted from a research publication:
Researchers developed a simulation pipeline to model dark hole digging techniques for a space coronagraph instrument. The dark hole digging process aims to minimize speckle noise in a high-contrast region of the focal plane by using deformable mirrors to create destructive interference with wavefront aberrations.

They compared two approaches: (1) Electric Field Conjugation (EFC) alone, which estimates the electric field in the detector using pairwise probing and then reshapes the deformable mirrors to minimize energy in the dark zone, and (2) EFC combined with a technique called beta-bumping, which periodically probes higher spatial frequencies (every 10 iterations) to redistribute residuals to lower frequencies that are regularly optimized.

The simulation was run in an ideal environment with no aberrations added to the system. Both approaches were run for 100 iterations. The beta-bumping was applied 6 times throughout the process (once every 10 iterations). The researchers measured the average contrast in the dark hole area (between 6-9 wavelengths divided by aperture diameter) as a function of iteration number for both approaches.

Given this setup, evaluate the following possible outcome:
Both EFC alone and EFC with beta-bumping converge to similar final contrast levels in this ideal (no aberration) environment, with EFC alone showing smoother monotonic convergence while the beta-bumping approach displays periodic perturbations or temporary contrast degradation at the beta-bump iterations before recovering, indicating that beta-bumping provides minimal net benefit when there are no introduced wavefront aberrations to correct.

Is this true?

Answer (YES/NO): NO